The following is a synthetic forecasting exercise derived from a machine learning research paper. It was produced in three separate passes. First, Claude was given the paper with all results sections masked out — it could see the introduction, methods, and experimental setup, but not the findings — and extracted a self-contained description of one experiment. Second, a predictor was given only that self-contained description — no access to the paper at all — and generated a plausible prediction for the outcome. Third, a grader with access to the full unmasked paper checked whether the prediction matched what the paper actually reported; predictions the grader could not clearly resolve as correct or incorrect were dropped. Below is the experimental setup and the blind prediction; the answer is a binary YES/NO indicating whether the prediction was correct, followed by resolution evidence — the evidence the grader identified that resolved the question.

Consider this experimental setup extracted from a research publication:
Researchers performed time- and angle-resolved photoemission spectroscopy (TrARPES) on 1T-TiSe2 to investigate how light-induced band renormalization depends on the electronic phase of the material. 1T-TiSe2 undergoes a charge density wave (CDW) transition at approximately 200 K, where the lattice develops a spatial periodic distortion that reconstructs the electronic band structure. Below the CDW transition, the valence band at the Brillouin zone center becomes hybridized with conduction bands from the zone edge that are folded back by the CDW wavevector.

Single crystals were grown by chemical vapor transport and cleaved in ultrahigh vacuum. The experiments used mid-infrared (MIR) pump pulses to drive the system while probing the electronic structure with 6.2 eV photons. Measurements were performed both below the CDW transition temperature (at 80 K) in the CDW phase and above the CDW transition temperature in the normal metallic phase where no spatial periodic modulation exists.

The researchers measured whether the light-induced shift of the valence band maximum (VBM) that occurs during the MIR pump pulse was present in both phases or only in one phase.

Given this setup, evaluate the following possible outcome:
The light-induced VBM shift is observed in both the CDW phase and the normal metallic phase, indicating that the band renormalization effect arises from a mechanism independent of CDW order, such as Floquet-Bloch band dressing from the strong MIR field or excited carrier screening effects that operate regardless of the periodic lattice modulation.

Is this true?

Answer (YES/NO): NO